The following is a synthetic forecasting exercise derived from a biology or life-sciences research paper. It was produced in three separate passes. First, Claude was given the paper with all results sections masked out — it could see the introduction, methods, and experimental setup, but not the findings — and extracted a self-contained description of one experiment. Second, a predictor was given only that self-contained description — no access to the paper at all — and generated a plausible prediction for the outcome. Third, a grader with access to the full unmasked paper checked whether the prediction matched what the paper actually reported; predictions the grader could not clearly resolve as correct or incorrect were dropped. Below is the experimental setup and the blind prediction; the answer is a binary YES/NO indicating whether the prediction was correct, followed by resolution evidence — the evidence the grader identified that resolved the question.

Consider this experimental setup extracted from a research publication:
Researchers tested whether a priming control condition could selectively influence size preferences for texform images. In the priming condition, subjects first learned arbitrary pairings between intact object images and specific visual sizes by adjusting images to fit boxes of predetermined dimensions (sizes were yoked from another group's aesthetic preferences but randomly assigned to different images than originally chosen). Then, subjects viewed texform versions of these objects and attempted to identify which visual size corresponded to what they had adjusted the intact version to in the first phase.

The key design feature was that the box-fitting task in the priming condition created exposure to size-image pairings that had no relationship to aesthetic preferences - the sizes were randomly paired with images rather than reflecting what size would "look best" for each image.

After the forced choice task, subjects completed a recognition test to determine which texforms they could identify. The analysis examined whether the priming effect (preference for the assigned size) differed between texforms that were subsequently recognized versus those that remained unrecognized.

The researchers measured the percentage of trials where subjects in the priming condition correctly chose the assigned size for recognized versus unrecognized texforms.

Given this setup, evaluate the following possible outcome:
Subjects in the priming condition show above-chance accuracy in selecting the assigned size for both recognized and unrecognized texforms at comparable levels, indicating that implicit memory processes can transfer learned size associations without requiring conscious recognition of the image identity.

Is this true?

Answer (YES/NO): YES